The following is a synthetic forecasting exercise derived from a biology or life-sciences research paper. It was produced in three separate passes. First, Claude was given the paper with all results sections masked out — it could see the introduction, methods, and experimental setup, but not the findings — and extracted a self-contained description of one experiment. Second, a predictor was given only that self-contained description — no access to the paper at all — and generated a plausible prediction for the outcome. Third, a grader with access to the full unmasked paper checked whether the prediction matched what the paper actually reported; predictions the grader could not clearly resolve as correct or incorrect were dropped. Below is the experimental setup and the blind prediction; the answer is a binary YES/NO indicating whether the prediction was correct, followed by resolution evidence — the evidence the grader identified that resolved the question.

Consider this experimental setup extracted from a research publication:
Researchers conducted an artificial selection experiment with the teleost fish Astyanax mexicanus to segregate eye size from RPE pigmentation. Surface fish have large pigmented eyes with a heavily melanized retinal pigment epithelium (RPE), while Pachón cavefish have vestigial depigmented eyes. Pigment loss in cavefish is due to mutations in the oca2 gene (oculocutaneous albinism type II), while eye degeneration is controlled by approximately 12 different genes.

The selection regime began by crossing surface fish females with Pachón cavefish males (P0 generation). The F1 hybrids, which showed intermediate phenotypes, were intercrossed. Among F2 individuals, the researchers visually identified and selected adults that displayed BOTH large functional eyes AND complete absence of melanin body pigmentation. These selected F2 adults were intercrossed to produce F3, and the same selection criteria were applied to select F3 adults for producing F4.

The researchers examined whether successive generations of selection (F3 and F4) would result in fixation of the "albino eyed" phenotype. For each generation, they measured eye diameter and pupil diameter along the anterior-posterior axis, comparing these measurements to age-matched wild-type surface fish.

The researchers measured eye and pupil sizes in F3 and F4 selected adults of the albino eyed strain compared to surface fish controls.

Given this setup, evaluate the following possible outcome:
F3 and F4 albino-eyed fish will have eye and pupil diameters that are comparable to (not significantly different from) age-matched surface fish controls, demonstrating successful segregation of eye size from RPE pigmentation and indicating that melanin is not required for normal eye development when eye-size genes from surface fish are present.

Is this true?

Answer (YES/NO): NO